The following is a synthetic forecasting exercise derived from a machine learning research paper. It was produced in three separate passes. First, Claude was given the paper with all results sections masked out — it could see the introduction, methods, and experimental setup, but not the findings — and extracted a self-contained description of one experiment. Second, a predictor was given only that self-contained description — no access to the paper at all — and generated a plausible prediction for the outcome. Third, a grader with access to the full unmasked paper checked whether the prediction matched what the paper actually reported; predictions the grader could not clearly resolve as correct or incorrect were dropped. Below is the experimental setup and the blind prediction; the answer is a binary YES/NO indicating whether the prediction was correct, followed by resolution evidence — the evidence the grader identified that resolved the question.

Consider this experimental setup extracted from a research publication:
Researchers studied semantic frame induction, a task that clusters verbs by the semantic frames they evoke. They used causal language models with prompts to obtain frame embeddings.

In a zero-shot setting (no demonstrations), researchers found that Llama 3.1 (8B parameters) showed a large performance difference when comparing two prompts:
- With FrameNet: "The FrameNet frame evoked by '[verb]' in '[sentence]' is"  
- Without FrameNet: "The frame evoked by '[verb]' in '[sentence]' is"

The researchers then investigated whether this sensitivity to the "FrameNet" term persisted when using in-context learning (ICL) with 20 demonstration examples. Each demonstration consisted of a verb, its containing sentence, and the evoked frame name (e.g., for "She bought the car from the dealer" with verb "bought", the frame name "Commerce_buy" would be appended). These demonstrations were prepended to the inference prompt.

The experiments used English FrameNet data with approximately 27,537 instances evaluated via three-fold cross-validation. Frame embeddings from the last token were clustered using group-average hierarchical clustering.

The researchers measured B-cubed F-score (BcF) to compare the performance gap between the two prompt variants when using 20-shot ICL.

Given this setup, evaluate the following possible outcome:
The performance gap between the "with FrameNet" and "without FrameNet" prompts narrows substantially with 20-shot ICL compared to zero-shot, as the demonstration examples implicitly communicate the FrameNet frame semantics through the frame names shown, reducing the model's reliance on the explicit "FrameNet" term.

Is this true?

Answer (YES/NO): YES